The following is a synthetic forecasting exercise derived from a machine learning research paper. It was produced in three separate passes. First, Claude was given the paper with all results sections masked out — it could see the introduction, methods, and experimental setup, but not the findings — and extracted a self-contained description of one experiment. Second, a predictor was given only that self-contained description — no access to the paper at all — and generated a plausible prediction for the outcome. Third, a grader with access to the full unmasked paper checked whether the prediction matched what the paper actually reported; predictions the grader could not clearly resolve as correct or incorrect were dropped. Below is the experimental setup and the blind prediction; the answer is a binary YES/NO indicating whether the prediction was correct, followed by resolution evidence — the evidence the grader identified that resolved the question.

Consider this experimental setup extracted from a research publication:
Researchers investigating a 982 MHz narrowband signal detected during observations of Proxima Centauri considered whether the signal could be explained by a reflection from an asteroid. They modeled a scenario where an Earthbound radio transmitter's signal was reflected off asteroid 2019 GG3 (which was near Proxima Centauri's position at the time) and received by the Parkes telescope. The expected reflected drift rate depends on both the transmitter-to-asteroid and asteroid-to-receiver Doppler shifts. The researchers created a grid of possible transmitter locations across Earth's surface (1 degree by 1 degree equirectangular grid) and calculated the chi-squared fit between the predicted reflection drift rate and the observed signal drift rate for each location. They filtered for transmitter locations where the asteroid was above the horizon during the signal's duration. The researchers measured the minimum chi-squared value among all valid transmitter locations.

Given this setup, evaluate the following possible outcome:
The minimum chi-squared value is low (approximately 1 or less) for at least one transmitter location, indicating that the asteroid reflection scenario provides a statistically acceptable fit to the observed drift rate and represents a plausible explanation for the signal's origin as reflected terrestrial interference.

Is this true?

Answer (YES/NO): NO